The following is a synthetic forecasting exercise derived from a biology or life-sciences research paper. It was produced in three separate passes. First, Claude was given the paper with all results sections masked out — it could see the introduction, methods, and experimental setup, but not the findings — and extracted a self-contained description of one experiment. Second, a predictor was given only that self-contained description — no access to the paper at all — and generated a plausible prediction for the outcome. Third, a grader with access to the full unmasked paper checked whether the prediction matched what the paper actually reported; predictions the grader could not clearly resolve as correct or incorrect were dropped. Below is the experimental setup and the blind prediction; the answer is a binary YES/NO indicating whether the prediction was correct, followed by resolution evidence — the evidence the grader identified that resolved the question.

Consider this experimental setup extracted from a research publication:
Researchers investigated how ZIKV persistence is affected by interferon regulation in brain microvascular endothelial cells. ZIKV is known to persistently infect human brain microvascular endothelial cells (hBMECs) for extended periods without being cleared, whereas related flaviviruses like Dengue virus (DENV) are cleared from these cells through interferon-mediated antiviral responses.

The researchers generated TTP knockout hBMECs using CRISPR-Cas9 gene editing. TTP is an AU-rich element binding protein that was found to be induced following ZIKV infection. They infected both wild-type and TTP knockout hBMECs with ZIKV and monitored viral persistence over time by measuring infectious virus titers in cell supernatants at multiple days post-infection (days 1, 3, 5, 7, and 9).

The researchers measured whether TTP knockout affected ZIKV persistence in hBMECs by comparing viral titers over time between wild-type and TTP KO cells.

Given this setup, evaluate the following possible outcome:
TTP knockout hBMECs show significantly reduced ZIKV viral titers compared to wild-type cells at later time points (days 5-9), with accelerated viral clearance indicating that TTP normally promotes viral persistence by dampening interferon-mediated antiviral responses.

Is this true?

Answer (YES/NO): YES